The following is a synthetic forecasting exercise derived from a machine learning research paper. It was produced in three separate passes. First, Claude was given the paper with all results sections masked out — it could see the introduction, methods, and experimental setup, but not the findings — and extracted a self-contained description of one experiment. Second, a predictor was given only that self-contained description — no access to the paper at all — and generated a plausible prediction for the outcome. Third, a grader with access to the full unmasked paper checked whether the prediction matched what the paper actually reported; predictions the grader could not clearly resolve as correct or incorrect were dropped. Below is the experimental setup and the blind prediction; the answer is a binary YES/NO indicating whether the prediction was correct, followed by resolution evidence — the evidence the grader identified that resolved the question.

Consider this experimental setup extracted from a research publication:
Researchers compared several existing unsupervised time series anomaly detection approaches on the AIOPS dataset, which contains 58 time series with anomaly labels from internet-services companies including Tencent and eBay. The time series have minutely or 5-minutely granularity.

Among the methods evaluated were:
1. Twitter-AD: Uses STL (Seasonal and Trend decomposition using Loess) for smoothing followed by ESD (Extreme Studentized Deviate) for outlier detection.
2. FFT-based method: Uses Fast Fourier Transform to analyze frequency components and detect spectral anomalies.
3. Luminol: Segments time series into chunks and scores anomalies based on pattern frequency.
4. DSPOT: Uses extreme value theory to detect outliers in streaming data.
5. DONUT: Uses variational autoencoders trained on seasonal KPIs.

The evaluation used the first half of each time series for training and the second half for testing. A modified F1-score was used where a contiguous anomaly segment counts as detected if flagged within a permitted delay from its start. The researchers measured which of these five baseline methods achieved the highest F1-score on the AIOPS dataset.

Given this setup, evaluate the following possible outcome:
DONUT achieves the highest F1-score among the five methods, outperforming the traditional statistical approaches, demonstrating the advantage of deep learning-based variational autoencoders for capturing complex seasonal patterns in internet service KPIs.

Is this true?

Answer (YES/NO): NO